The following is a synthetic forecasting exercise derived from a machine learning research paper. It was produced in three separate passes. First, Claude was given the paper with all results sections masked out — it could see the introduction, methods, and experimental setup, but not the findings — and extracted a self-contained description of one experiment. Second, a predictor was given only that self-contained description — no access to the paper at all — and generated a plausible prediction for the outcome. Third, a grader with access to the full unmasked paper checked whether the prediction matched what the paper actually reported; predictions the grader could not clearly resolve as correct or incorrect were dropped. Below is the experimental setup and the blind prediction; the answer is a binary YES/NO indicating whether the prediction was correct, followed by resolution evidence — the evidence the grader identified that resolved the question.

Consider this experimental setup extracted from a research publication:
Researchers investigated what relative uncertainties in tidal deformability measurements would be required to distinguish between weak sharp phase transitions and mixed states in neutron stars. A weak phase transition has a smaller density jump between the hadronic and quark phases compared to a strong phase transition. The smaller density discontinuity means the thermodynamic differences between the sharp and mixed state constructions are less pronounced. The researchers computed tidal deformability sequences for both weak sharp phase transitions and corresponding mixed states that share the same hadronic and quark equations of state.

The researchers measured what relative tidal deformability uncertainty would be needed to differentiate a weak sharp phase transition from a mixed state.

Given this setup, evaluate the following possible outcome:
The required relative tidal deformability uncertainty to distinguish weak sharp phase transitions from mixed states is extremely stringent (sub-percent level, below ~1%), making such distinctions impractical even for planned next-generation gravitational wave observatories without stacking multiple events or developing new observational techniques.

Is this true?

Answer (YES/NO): NO